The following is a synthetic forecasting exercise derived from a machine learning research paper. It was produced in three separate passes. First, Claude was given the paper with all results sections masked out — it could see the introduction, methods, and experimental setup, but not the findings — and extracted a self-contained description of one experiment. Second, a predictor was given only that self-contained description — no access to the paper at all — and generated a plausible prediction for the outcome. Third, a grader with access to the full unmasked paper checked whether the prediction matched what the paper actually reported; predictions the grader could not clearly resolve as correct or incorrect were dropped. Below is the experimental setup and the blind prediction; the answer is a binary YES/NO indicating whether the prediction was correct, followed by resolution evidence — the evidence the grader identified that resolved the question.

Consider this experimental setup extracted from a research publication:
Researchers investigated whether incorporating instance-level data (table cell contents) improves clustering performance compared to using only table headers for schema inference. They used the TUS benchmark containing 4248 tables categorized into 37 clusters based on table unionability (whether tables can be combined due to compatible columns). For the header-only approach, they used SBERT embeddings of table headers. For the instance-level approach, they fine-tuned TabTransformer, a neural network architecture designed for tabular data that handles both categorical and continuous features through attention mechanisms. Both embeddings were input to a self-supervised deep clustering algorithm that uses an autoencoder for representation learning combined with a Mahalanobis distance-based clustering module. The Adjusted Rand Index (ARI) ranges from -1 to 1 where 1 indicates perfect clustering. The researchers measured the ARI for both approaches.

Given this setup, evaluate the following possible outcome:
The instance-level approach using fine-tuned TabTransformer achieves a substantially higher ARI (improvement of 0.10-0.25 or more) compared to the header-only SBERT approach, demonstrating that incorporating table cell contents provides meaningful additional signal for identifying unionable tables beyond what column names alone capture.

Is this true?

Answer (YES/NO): NO